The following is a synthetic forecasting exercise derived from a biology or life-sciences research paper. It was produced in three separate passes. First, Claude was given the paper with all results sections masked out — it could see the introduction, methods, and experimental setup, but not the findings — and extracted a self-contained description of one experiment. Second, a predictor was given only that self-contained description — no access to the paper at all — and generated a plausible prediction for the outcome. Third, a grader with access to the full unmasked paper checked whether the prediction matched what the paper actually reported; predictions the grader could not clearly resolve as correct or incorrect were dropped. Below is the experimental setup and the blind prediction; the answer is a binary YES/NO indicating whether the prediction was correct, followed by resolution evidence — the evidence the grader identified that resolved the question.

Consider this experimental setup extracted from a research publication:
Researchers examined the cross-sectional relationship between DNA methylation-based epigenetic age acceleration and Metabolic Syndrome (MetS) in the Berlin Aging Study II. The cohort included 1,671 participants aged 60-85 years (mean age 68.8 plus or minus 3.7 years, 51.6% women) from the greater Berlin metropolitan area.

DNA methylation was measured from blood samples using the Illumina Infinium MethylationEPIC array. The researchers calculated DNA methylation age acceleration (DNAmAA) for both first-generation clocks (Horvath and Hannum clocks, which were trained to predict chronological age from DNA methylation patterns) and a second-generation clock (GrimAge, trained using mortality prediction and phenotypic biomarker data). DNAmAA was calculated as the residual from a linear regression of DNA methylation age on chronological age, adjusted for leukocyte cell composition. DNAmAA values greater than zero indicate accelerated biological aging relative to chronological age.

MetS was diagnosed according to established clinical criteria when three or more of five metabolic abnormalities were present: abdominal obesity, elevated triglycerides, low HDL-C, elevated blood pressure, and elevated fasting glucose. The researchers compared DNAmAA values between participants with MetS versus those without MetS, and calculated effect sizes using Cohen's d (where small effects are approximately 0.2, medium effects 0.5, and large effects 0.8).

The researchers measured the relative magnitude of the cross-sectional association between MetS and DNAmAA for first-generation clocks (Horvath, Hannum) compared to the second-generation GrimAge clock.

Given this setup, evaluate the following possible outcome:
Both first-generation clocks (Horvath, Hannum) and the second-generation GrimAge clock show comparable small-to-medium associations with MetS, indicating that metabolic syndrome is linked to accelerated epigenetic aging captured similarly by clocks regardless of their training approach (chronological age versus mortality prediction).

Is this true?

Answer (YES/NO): NO